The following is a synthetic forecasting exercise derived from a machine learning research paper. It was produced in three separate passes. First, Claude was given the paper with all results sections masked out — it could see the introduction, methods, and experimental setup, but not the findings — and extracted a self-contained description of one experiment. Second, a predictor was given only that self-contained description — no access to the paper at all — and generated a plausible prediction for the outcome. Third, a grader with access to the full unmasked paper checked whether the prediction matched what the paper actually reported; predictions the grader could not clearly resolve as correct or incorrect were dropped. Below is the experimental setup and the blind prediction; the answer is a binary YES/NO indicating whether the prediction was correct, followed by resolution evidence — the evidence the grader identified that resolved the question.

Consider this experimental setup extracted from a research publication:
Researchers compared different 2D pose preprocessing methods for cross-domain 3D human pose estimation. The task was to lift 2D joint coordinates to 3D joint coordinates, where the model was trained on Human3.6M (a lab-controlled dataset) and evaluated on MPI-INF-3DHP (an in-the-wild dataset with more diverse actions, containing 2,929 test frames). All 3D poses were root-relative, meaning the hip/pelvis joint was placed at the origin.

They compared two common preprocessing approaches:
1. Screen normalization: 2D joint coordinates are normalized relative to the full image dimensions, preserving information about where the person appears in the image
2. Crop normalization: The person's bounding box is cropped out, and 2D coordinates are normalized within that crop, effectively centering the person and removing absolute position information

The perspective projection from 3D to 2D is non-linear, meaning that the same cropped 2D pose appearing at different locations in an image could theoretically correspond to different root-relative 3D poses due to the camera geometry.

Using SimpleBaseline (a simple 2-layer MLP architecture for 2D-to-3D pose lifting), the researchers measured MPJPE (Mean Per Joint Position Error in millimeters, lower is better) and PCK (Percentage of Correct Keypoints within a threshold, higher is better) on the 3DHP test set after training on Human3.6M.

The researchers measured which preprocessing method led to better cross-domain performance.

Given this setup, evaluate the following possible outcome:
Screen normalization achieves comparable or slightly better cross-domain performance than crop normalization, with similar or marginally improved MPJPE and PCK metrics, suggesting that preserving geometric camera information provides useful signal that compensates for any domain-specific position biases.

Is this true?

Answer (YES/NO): NO